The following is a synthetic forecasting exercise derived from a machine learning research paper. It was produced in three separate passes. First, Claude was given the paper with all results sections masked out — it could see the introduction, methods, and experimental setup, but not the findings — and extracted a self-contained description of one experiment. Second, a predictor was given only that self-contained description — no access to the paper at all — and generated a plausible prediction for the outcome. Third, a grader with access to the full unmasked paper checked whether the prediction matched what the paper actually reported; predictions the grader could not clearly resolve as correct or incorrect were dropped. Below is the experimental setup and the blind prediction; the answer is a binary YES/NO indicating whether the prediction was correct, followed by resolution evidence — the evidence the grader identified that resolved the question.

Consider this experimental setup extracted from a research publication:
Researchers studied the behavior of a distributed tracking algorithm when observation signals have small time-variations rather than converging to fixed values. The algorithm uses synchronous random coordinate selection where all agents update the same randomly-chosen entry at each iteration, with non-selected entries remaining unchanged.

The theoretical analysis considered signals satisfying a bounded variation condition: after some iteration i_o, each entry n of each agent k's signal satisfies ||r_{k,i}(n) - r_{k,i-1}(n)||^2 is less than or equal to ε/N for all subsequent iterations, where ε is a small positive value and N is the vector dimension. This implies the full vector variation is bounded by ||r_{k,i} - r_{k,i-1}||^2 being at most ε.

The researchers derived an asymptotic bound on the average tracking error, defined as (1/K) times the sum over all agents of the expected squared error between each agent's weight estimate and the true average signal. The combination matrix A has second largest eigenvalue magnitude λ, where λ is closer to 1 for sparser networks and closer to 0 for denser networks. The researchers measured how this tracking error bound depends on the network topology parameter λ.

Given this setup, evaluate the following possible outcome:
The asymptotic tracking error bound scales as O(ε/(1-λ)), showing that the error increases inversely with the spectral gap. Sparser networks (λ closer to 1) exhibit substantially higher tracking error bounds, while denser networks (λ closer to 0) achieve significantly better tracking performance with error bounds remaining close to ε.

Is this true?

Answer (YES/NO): NO